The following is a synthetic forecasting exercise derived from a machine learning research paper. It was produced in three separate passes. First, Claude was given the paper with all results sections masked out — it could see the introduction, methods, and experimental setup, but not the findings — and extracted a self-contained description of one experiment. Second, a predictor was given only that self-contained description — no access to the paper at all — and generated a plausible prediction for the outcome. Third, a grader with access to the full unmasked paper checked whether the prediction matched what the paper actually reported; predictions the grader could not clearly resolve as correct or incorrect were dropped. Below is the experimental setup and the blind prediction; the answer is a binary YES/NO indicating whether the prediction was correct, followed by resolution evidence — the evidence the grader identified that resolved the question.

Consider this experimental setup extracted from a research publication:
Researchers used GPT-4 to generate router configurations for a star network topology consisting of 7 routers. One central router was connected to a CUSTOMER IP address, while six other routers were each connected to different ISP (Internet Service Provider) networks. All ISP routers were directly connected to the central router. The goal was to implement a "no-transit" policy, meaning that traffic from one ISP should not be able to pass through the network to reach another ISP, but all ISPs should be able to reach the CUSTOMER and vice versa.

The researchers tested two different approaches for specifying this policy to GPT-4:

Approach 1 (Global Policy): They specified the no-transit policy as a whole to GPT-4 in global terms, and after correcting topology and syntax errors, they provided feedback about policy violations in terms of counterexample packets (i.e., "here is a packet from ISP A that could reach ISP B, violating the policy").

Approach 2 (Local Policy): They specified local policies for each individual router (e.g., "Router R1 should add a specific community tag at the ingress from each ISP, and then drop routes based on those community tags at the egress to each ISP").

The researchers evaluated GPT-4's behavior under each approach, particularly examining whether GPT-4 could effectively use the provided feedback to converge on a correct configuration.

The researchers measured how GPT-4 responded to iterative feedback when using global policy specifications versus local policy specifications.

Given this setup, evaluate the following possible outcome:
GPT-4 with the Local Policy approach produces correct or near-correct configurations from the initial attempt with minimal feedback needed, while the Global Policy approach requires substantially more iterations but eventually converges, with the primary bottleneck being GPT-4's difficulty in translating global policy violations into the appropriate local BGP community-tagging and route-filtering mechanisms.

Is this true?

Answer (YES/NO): NO